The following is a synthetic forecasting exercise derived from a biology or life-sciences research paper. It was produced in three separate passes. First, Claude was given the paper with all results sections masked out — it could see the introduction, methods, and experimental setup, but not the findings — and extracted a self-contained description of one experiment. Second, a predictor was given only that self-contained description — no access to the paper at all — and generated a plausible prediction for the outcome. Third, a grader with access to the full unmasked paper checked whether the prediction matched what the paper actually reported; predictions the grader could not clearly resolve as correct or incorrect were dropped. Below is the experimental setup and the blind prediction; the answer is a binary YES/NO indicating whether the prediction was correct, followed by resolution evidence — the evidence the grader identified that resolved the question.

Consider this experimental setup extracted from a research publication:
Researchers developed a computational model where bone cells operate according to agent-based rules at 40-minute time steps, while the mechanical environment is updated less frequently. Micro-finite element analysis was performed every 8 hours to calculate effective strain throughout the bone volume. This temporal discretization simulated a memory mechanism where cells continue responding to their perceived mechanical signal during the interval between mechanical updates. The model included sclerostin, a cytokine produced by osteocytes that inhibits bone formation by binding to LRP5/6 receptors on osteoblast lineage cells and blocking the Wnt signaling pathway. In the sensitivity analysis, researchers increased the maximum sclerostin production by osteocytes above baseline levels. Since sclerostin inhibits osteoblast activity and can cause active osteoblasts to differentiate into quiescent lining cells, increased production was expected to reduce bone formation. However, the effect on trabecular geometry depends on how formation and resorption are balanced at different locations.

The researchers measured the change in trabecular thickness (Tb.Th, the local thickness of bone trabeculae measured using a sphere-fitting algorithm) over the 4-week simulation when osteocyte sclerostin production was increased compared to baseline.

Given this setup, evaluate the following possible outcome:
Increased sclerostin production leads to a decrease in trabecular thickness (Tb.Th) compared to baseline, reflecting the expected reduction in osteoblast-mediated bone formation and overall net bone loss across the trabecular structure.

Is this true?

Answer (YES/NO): YES